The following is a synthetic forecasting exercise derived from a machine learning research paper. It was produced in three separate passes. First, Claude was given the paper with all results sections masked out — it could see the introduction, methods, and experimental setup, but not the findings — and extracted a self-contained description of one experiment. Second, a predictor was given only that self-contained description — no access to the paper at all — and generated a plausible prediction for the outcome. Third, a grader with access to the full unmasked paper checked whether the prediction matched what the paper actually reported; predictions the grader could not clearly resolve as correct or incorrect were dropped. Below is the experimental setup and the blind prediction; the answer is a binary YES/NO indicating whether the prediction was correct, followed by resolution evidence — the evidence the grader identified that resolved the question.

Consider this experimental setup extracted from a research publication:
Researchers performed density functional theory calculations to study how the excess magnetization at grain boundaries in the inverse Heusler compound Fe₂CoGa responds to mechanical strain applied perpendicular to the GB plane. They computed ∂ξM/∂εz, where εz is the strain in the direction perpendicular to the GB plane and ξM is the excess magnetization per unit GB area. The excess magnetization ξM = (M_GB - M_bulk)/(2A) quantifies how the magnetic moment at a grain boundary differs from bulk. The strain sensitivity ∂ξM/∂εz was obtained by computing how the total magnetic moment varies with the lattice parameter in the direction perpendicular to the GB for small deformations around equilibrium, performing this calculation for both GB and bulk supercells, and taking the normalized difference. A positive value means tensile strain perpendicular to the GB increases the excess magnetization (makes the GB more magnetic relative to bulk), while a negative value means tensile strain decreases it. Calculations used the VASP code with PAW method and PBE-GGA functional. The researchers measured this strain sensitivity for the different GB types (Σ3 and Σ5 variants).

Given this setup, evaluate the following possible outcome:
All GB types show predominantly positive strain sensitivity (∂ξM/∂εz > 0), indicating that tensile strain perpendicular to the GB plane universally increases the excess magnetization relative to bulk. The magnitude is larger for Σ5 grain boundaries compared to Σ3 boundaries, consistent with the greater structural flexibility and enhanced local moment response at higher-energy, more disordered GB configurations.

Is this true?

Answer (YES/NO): NO